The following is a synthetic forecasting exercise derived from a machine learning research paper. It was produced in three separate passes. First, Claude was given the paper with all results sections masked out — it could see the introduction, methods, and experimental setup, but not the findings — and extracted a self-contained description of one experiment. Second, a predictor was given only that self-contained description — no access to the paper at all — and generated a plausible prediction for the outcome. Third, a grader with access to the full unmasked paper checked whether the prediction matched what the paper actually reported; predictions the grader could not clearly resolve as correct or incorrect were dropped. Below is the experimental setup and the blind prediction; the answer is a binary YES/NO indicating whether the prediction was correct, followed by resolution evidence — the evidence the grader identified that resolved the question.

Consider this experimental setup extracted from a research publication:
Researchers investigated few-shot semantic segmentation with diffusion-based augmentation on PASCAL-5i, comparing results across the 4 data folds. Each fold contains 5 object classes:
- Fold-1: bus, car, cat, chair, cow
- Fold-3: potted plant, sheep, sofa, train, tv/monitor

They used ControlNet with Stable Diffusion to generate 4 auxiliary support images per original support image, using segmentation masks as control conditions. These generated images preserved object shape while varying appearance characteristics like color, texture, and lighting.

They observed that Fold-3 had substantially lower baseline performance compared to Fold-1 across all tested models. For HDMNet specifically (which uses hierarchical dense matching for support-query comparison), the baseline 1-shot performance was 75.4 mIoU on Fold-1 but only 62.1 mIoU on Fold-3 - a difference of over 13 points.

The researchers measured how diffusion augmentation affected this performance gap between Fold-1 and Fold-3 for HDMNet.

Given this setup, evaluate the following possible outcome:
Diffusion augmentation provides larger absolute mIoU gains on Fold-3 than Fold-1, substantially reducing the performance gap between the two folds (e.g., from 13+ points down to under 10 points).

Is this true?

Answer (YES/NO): NO